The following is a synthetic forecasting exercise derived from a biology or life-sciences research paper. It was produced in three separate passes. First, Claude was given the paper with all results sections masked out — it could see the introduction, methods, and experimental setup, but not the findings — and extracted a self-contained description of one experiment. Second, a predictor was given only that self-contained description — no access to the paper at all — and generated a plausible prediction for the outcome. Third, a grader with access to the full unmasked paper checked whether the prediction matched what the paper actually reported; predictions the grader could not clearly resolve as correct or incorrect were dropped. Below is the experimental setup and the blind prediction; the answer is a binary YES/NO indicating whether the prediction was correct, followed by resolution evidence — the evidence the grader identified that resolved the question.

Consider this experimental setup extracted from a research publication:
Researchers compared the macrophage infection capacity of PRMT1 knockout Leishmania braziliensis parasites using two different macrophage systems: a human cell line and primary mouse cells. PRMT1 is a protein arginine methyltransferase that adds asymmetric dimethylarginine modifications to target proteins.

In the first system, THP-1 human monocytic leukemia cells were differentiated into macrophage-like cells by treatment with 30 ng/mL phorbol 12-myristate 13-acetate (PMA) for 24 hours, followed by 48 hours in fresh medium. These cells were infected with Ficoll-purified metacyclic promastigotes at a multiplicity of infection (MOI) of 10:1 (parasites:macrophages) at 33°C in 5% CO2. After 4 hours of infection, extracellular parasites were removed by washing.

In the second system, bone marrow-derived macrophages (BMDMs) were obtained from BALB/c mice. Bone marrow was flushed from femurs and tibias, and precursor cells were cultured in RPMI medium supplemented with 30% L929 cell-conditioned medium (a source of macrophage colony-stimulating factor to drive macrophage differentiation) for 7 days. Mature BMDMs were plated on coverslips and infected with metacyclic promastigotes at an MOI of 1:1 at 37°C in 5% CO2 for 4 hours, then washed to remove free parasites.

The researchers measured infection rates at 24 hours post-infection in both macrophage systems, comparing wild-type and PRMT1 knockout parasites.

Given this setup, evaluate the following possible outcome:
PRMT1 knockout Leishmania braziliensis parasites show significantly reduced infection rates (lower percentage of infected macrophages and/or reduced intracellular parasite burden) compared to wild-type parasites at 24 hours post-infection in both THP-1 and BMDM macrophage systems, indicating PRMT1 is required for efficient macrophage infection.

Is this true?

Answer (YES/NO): NO